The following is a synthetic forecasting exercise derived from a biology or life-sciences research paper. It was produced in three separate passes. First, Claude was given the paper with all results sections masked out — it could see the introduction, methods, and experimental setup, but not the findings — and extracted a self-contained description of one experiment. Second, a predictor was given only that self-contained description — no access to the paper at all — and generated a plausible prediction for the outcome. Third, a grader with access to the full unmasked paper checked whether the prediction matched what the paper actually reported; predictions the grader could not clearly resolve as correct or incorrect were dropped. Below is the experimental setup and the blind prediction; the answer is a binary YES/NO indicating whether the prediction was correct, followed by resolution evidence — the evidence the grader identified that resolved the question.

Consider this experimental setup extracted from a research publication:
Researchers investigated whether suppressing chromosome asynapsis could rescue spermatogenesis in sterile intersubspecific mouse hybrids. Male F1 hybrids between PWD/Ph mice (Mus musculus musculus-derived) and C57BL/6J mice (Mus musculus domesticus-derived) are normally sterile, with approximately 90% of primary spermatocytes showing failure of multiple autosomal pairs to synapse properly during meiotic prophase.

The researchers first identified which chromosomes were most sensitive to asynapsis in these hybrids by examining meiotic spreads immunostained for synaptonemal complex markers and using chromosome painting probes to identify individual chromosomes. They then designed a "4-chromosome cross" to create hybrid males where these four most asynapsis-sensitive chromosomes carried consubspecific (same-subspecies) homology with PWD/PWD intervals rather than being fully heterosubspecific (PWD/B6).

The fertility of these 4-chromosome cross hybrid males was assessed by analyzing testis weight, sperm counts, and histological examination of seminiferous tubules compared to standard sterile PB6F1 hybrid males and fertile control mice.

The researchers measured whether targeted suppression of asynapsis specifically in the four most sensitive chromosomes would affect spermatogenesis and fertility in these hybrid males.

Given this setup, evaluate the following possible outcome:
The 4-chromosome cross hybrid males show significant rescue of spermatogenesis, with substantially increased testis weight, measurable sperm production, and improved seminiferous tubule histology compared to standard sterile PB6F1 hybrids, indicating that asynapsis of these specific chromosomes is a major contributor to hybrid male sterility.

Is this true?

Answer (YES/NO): YES